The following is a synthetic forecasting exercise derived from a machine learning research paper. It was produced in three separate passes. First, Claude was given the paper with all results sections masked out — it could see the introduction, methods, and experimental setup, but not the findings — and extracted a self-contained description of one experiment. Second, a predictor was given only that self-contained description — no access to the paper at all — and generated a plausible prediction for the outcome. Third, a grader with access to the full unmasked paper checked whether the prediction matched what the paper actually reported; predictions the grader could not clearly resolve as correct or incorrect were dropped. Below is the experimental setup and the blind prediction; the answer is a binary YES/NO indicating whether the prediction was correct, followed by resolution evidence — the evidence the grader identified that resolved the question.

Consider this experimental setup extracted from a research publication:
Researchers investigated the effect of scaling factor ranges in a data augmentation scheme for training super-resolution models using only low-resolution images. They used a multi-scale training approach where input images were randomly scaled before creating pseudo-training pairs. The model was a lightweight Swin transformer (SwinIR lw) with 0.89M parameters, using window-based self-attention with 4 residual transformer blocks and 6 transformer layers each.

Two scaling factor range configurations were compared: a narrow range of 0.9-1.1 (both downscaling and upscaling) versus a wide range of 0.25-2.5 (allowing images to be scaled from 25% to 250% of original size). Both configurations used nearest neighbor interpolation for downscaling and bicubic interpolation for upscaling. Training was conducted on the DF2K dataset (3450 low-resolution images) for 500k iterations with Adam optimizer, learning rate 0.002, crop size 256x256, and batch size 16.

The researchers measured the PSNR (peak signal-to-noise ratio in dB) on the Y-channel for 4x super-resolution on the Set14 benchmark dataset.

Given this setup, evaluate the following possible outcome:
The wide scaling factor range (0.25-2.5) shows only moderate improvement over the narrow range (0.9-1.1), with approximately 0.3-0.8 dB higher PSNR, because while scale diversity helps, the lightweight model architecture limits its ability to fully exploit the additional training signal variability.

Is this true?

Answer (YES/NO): NO